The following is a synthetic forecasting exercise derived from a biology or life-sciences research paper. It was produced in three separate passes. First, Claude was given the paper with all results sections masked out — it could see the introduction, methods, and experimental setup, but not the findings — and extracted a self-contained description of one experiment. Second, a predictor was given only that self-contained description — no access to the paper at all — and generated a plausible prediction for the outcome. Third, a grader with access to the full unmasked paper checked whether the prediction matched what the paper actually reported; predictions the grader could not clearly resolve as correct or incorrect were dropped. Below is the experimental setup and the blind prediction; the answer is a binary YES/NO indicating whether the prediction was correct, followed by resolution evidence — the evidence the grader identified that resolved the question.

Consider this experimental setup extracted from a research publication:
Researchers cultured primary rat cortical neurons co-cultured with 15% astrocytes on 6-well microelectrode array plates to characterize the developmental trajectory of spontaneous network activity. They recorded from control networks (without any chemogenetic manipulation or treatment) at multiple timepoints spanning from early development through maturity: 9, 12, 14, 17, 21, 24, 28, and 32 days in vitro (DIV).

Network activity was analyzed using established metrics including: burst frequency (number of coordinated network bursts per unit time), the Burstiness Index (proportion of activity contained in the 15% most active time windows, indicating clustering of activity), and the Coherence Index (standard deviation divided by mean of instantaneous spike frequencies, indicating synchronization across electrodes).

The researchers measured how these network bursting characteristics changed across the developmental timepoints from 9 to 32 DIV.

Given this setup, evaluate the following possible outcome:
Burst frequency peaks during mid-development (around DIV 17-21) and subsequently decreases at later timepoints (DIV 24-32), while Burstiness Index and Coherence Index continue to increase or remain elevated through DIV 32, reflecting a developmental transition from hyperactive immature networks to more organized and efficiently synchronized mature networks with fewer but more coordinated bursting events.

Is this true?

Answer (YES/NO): NO